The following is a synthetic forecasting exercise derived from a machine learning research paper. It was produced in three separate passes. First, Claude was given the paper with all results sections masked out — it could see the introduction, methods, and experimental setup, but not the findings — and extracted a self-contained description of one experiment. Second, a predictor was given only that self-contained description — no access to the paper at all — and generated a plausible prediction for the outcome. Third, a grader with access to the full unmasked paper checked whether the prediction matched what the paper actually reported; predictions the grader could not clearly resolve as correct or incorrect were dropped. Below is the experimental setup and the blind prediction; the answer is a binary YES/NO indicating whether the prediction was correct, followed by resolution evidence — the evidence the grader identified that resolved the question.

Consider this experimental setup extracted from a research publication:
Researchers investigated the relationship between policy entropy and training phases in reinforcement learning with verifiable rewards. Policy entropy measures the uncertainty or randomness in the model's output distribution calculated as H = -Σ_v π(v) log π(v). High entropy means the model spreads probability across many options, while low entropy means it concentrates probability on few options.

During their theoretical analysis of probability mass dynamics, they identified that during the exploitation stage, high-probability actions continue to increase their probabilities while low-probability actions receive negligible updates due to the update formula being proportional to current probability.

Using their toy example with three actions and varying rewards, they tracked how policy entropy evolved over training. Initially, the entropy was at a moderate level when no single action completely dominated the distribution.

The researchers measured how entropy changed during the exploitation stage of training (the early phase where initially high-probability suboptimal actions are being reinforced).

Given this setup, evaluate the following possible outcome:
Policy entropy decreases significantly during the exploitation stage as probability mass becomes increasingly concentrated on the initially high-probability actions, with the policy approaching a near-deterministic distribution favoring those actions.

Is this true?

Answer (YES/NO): YES